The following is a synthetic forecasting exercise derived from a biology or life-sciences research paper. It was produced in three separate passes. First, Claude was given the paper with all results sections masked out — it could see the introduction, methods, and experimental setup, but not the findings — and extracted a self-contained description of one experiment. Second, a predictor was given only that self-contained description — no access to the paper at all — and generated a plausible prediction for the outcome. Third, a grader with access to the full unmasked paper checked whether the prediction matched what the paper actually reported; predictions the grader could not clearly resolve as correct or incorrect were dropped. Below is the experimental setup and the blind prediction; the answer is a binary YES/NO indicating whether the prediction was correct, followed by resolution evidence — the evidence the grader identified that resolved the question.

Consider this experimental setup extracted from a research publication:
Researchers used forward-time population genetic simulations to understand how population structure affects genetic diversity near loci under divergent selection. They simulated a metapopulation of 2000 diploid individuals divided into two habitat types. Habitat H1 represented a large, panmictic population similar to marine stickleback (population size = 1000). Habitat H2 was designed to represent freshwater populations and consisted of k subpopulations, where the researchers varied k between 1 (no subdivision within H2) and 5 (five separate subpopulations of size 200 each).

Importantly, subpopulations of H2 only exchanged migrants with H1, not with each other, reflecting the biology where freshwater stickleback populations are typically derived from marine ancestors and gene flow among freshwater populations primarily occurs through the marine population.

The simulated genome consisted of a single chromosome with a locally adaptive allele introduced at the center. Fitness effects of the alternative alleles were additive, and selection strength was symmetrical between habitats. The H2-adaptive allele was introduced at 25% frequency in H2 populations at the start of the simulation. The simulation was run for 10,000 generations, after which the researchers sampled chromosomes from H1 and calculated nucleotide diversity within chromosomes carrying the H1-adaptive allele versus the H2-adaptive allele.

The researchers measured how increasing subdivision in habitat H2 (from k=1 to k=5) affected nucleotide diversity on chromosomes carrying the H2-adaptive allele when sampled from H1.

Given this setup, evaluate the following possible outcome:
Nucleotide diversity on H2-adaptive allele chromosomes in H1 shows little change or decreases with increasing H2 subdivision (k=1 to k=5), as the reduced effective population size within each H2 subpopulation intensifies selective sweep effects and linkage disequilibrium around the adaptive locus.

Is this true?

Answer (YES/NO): NO